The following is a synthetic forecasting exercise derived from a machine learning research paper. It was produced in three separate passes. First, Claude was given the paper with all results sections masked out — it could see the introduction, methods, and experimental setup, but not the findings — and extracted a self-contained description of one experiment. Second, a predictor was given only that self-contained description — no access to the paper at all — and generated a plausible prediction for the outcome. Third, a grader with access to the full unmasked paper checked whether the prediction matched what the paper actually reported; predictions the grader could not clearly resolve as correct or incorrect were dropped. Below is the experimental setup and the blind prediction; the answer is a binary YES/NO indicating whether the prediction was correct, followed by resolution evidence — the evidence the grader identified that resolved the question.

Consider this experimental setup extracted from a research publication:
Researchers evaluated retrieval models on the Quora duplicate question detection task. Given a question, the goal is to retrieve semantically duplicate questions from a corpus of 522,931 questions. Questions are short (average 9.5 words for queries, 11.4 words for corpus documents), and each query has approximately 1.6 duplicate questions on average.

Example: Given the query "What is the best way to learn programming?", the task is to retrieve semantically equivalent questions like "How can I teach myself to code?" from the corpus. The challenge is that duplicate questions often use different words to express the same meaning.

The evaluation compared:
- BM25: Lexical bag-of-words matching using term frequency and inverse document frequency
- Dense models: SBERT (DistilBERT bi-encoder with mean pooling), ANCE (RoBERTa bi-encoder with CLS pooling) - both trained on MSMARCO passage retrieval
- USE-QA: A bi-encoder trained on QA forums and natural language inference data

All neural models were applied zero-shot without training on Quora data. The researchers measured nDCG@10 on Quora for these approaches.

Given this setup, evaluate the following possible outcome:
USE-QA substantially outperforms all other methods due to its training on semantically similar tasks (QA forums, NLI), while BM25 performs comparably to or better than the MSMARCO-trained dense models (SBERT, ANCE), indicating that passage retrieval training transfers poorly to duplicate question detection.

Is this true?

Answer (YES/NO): NO